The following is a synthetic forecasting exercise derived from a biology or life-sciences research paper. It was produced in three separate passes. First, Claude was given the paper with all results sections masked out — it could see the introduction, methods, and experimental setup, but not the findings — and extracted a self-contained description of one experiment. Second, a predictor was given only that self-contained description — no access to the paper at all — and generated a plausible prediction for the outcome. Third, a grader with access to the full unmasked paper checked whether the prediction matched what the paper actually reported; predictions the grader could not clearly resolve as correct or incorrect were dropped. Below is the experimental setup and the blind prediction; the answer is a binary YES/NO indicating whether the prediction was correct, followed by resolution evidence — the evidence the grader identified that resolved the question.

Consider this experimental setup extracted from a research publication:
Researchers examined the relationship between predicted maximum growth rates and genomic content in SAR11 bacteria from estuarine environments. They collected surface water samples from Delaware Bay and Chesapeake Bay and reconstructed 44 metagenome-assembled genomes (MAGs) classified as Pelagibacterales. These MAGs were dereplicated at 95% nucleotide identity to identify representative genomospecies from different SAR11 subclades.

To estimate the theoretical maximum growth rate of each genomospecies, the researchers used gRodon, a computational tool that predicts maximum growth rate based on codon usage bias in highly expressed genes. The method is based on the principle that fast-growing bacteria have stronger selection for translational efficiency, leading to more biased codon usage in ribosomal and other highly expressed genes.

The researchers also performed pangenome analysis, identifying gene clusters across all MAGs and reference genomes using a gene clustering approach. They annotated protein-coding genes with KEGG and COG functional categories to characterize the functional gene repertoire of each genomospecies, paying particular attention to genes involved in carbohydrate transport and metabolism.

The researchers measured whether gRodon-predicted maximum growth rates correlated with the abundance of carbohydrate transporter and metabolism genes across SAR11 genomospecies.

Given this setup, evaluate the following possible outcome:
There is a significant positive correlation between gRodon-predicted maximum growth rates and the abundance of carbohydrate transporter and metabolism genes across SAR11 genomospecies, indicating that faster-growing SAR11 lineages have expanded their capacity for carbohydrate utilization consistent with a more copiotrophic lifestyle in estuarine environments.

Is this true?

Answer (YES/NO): NO